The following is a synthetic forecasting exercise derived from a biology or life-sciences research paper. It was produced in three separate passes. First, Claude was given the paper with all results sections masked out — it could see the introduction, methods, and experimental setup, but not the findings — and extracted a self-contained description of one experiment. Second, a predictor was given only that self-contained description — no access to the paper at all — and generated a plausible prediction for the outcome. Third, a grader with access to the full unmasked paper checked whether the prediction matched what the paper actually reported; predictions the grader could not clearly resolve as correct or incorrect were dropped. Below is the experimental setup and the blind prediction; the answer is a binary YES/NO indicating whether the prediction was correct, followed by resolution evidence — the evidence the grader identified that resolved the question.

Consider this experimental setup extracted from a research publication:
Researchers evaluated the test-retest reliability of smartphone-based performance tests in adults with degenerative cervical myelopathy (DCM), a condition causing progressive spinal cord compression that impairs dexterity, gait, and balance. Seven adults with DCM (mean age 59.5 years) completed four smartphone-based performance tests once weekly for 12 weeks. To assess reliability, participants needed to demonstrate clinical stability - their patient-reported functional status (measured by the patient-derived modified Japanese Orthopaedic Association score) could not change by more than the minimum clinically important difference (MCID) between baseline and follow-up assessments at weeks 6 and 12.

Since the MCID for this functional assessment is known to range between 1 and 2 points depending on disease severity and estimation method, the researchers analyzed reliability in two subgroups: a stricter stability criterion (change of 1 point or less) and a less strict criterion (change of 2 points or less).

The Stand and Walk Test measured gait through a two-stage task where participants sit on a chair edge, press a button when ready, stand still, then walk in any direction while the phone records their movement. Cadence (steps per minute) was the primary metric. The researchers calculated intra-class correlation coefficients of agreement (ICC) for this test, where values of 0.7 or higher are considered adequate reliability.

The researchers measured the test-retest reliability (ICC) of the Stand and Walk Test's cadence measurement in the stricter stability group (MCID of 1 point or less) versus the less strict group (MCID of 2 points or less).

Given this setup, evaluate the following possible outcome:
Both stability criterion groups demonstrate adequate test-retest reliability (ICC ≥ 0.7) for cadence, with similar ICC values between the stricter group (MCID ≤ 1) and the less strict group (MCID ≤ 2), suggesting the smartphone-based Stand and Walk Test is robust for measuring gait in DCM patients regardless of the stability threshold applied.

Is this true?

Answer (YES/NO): NO